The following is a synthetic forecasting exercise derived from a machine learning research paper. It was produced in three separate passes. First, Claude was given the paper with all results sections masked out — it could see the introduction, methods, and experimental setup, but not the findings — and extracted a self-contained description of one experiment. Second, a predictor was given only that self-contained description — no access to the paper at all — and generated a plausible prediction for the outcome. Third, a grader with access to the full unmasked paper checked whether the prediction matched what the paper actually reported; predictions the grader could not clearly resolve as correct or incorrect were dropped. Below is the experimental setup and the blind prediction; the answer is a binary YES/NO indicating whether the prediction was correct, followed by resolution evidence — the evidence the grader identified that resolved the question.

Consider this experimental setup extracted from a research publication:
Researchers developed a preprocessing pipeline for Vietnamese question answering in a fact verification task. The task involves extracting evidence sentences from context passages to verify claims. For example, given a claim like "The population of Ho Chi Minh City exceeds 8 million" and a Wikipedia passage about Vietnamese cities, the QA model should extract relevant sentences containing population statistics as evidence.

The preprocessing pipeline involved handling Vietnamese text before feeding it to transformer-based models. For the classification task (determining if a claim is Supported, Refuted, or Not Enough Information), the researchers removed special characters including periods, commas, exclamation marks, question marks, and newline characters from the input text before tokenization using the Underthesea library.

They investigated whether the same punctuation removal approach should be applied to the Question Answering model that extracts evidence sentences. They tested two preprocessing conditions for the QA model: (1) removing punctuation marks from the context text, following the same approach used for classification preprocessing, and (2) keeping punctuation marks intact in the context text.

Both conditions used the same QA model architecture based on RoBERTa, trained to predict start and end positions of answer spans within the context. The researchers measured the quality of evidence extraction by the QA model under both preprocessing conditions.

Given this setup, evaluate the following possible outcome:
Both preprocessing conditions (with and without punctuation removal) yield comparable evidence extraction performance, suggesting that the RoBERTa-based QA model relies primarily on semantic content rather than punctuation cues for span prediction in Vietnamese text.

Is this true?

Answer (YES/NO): NO